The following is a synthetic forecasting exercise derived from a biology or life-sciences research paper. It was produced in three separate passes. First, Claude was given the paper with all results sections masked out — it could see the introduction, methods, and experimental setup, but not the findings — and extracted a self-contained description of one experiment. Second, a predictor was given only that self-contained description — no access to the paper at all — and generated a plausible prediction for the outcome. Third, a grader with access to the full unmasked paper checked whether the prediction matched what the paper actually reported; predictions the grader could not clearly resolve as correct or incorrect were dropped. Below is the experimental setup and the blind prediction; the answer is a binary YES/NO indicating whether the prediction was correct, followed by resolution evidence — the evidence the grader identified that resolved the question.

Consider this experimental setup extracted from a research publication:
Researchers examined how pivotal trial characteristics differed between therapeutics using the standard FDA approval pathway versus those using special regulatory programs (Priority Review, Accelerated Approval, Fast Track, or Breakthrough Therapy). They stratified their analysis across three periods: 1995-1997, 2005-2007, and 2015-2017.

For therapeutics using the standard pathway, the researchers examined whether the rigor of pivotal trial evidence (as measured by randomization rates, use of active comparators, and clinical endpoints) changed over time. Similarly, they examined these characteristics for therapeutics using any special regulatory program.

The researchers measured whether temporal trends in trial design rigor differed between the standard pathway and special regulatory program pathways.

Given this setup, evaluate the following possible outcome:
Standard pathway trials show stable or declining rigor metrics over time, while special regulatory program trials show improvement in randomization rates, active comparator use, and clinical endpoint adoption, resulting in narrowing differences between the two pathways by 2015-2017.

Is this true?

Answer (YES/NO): NO